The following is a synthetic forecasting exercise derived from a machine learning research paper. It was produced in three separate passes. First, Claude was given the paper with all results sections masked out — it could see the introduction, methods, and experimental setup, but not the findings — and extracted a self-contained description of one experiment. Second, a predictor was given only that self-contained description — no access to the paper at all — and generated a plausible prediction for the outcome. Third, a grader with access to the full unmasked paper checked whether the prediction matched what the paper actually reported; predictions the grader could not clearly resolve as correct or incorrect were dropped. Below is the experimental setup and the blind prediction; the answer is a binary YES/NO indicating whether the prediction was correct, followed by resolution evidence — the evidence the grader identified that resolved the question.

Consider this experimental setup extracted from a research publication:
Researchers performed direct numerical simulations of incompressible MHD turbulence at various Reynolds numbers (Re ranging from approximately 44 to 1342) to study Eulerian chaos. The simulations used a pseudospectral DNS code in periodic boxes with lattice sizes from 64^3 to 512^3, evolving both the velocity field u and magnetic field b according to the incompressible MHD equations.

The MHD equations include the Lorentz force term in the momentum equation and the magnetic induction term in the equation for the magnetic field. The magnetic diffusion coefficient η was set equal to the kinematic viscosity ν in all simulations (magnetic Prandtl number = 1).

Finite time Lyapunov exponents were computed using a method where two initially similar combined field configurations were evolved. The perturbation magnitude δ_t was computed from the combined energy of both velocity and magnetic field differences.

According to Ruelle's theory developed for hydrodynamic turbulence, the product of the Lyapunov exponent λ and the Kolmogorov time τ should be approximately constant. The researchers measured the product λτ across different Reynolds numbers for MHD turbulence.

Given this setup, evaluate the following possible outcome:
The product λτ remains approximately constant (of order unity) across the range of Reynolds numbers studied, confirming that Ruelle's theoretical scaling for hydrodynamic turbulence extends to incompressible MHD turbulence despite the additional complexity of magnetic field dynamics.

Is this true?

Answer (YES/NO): NO